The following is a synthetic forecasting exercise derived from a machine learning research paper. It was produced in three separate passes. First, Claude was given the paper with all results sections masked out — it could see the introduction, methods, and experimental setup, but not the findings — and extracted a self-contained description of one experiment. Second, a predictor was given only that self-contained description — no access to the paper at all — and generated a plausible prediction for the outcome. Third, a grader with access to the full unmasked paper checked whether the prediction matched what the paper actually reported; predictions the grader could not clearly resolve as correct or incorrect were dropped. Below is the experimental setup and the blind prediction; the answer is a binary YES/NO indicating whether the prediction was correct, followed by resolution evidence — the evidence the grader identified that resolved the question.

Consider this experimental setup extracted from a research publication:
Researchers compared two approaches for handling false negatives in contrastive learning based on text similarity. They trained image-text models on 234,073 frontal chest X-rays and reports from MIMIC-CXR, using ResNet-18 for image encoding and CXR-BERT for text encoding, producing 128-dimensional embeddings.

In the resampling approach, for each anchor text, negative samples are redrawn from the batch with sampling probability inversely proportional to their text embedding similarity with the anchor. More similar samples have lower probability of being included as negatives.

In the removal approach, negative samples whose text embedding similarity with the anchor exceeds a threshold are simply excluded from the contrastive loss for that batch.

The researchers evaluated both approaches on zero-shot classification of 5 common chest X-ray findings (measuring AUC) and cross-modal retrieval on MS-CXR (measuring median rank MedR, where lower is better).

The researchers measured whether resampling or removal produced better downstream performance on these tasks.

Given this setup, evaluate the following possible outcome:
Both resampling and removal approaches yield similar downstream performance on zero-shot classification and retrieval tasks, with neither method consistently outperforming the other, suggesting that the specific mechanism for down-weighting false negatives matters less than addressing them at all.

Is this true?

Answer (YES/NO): NO